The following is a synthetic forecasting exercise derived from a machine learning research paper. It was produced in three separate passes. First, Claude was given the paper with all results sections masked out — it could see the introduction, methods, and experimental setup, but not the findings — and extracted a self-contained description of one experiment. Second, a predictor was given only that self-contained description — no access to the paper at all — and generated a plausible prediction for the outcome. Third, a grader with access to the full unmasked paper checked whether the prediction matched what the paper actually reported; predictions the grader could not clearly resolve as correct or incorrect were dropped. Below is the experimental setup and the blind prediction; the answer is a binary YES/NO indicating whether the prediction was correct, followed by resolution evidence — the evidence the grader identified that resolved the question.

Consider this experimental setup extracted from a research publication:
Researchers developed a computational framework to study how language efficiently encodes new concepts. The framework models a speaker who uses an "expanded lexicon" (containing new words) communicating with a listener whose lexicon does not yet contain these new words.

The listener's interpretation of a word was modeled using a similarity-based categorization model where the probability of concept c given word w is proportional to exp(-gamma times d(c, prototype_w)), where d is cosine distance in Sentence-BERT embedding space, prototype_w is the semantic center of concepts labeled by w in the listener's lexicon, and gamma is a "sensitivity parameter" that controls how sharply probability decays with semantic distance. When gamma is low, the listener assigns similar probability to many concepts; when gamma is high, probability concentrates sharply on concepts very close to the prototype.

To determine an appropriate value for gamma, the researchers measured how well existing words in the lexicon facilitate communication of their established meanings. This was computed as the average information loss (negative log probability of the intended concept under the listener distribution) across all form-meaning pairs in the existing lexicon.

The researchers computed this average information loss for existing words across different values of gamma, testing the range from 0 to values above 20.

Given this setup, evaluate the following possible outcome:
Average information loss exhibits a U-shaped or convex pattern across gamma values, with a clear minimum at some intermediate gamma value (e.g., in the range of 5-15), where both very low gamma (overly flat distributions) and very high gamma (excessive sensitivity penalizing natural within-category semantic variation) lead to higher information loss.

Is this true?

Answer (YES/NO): NO